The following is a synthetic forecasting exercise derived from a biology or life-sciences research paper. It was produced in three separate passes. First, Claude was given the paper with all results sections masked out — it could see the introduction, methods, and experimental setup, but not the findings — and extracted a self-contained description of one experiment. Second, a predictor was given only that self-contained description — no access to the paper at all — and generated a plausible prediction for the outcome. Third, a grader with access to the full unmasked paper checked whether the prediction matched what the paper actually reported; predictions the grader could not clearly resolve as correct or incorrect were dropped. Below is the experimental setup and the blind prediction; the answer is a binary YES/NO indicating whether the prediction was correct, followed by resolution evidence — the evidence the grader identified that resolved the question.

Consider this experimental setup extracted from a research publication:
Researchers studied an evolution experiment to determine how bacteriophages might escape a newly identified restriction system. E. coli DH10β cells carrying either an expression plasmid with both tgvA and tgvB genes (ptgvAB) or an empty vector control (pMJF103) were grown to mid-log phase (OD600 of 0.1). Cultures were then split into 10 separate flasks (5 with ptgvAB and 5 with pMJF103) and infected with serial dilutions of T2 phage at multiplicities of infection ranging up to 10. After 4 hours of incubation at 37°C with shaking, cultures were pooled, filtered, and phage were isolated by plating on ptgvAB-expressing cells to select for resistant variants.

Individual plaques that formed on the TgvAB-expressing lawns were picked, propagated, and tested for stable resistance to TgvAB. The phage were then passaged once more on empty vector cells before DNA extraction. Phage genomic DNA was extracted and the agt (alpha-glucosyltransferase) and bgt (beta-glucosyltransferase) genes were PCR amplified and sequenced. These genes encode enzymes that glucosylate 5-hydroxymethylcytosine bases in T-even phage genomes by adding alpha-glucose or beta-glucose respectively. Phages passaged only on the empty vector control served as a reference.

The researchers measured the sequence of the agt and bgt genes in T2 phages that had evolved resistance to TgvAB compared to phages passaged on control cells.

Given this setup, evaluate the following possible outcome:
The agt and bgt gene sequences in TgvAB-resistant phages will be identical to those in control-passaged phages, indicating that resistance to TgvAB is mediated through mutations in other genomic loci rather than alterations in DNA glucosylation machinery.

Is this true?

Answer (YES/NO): NO